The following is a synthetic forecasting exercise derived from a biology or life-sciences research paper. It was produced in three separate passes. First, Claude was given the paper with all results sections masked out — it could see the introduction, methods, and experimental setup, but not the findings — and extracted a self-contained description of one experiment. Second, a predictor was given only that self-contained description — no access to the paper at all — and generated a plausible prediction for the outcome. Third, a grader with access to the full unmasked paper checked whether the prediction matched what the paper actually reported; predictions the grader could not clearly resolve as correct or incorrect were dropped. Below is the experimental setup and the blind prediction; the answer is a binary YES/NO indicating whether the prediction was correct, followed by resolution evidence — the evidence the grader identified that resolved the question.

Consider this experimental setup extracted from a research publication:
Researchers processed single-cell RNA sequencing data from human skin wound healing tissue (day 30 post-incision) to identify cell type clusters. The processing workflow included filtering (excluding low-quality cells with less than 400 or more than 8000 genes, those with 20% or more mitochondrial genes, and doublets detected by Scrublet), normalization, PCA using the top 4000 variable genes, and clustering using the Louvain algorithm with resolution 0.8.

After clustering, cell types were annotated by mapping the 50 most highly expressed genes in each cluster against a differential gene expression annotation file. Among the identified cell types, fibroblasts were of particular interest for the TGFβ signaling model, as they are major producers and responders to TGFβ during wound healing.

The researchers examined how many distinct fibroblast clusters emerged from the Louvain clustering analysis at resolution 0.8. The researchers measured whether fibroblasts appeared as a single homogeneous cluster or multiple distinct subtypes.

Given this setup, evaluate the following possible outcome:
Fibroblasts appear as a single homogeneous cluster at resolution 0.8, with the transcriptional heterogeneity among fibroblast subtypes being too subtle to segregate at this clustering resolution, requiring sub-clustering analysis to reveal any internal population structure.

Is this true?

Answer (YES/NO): NO